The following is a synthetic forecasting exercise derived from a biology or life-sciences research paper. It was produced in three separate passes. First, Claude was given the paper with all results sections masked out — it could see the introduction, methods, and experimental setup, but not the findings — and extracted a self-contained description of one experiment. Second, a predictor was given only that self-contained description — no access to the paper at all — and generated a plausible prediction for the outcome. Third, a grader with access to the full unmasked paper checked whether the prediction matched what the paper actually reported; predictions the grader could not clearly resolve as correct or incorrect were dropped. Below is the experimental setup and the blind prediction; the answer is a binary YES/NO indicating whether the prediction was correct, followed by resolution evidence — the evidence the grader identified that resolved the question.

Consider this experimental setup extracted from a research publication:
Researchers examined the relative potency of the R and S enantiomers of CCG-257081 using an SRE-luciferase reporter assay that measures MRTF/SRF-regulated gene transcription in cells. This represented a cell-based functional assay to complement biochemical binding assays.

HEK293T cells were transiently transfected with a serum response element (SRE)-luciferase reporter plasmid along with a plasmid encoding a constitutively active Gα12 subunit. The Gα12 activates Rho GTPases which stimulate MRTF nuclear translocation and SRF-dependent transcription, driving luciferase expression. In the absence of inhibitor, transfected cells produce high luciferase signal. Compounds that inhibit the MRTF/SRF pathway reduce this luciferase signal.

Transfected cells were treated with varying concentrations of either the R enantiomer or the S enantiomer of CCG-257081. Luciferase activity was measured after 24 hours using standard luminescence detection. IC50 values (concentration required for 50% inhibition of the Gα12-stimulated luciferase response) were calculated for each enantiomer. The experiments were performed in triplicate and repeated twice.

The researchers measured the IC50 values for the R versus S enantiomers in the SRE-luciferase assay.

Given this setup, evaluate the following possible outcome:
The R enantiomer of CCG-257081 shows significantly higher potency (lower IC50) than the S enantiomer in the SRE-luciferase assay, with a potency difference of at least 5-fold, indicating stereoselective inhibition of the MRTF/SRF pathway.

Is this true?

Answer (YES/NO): NO